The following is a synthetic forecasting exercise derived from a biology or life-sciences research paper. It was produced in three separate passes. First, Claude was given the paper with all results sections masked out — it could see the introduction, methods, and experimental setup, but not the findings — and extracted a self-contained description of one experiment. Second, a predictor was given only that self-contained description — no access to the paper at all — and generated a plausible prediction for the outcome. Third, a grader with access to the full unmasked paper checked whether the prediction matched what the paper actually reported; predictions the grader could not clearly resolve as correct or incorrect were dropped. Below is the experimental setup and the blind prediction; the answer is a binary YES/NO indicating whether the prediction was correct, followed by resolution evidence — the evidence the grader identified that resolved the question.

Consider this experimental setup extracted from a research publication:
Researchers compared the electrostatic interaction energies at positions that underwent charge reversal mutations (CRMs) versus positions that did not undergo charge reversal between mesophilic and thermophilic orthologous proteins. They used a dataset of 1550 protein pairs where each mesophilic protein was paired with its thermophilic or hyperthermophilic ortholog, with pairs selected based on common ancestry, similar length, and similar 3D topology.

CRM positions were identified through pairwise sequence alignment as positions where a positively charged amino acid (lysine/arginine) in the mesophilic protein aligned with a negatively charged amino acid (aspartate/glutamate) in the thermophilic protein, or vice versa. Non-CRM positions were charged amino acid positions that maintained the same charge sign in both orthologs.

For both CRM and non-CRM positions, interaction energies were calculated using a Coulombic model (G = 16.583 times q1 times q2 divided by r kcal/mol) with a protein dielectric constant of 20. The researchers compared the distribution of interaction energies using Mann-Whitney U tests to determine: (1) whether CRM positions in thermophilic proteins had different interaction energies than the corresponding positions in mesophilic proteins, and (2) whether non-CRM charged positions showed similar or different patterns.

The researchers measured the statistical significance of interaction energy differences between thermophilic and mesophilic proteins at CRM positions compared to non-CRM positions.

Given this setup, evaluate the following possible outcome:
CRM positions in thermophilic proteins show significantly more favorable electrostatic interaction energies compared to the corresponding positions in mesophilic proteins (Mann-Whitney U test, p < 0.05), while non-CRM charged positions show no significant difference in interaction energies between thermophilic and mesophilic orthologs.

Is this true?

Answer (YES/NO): NO